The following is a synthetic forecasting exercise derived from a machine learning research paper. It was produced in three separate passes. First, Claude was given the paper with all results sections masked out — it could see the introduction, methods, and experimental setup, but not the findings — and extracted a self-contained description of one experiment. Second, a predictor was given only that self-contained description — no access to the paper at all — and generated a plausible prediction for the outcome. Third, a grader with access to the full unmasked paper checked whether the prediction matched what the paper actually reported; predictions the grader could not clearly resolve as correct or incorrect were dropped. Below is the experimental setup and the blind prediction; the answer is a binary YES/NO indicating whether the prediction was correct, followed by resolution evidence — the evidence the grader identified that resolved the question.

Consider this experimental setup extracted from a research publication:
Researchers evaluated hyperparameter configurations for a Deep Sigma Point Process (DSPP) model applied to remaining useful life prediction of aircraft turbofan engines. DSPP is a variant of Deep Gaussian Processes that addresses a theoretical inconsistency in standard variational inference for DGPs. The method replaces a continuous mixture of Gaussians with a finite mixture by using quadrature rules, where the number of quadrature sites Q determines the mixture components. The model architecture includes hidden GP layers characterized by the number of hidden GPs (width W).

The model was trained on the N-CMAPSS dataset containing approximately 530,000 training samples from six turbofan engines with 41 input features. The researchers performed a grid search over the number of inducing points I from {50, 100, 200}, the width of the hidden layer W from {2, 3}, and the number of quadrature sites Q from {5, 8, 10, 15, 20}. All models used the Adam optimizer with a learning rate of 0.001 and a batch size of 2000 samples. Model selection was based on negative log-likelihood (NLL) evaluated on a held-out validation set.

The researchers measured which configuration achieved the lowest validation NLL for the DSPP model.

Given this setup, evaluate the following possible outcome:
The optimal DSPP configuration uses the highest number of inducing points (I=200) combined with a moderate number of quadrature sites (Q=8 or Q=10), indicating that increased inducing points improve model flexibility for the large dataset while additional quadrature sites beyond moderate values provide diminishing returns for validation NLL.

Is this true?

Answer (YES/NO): NO